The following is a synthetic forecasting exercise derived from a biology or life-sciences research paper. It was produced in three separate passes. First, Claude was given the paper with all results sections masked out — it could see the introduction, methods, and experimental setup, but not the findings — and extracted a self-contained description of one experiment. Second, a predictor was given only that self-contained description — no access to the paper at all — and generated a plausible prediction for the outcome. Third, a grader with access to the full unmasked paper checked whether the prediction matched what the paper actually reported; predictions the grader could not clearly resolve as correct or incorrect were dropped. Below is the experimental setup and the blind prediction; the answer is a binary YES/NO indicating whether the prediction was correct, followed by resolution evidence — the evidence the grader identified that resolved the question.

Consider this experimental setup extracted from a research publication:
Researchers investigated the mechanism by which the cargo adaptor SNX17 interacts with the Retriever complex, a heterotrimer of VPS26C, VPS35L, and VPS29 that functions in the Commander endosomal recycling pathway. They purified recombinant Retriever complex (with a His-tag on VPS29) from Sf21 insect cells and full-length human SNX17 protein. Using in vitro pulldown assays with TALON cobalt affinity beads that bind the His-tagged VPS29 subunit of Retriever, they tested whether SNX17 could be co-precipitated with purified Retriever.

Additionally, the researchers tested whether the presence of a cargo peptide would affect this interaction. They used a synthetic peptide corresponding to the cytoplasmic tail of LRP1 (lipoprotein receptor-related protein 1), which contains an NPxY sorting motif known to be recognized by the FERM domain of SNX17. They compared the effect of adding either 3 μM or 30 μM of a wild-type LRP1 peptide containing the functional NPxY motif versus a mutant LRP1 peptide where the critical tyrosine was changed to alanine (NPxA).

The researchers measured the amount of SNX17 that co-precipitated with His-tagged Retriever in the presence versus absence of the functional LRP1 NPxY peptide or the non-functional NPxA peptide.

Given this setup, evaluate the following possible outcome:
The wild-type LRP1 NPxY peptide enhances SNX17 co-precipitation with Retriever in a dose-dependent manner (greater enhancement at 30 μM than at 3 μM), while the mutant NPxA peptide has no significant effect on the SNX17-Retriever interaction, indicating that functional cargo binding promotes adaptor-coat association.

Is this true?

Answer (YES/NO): YES